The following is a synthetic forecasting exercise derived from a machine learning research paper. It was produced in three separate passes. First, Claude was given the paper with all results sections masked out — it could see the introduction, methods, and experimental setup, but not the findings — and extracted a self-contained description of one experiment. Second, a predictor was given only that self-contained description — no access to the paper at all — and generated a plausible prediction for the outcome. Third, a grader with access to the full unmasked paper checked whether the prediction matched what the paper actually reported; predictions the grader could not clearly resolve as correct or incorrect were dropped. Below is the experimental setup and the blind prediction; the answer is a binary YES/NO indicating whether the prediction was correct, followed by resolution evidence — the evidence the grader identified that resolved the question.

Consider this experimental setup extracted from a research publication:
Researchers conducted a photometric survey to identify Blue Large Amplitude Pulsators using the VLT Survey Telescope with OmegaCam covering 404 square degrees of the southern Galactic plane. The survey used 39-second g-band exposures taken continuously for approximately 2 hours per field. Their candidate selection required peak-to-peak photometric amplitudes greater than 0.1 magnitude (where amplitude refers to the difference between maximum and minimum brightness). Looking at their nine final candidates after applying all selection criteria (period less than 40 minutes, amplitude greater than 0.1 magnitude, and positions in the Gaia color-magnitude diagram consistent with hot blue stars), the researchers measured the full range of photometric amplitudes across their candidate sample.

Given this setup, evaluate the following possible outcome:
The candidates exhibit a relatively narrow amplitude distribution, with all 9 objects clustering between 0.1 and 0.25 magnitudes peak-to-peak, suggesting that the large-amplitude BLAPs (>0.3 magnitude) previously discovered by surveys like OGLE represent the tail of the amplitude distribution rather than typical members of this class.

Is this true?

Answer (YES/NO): NO